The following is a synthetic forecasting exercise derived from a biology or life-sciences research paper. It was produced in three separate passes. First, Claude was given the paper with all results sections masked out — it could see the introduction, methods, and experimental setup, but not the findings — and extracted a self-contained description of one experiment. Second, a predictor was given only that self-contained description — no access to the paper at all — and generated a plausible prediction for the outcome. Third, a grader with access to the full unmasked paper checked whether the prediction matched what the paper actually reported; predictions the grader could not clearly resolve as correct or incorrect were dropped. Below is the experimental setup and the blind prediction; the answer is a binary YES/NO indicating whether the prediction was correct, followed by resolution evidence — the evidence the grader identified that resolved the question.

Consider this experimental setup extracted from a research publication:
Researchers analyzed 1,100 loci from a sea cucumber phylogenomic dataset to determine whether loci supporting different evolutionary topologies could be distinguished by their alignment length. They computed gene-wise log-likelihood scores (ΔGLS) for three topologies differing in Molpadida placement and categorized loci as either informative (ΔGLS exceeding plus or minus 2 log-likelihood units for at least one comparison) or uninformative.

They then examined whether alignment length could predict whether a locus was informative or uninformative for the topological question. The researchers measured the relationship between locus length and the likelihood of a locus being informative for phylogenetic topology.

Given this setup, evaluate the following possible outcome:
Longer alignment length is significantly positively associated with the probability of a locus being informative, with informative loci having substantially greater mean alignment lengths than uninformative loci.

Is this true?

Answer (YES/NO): YES